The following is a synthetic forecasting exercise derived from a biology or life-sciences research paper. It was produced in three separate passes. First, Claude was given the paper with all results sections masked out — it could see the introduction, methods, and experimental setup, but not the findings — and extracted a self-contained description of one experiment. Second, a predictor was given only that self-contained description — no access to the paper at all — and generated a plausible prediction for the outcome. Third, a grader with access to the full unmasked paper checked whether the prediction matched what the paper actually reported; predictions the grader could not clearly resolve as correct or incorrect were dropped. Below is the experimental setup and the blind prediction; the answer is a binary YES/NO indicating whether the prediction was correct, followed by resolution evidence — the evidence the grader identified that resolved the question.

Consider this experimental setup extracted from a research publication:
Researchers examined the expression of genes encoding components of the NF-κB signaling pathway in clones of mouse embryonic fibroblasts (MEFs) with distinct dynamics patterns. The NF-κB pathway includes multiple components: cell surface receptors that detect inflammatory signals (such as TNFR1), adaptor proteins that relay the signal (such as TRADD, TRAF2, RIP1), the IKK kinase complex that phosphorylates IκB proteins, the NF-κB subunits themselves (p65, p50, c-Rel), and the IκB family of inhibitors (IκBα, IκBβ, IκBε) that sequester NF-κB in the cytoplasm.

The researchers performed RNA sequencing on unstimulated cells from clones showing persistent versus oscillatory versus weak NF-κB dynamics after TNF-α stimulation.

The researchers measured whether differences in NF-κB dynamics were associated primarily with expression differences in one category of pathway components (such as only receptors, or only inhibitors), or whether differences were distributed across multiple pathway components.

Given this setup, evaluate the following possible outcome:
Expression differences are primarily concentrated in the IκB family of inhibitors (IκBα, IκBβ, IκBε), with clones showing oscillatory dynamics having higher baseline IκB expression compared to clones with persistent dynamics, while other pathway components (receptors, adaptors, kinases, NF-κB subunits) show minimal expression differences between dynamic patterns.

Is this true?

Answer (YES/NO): NO